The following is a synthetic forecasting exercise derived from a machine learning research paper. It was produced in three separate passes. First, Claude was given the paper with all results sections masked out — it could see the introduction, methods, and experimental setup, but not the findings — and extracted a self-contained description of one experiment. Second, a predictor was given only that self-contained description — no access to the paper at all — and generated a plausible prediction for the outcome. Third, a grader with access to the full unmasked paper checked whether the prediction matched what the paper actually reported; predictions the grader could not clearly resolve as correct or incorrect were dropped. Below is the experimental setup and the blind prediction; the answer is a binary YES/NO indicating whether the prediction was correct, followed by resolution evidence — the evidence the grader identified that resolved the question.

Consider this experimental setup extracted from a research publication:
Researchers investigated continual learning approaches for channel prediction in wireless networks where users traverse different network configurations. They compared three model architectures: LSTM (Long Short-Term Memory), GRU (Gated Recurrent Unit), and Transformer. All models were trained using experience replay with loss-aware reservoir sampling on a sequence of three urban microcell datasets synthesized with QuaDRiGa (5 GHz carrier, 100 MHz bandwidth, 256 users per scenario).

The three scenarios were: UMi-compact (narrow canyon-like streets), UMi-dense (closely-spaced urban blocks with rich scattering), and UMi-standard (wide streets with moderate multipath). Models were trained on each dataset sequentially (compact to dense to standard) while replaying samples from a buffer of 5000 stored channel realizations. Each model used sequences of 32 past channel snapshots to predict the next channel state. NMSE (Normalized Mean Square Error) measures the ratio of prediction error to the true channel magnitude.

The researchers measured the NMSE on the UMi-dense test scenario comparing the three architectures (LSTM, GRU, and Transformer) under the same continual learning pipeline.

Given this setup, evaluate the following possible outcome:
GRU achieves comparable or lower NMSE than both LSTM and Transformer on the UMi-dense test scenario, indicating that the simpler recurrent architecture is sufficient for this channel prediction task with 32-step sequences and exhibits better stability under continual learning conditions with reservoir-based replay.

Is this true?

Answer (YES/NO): NO